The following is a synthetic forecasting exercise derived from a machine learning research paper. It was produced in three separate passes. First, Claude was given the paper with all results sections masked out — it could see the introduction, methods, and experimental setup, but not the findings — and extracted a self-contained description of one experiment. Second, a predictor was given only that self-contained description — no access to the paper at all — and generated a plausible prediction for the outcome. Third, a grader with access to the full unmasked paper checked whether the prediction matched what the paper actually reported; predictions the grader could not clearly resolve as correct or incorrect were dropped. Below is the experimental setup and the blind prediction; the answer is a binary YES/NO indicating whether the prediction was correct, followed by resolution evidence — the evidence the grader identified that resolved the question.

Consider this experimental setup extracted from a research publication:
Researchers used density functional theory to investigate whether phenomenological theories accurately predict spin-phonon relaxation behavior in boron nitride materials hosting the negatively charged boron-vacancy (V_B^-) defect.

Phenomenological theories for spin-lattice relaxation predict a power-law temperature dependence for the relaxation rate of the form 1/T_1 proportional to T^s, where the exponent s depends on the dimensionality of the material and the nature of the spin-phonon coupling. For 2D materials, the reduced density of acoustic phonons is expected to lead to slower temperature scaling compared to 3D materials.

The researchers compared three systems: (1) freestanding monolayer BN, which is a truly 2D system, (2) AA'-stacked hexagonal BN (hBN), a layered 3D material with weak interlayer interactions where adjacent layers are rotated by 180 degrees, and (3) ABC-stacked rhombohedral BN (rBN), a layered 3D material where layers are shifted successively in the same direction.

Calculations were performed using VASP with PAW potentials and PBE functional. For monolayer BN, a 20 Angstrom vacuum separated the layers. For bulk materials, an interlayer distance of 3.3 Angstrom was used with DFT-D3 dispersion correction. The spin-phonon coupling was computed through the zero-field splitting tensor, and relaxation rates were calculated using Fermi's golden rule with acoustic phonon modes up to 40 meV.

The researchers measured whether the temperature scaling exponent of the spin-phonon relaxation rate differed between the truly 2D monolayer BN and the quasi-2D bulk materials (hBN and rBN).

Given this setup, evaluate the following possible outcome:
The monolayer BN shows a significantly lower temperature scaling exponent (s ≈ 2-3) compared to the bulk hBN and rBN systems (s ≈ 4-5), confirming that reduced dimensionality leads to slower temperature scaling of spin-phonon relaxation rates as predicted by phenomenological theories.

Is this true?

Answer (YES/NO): NO